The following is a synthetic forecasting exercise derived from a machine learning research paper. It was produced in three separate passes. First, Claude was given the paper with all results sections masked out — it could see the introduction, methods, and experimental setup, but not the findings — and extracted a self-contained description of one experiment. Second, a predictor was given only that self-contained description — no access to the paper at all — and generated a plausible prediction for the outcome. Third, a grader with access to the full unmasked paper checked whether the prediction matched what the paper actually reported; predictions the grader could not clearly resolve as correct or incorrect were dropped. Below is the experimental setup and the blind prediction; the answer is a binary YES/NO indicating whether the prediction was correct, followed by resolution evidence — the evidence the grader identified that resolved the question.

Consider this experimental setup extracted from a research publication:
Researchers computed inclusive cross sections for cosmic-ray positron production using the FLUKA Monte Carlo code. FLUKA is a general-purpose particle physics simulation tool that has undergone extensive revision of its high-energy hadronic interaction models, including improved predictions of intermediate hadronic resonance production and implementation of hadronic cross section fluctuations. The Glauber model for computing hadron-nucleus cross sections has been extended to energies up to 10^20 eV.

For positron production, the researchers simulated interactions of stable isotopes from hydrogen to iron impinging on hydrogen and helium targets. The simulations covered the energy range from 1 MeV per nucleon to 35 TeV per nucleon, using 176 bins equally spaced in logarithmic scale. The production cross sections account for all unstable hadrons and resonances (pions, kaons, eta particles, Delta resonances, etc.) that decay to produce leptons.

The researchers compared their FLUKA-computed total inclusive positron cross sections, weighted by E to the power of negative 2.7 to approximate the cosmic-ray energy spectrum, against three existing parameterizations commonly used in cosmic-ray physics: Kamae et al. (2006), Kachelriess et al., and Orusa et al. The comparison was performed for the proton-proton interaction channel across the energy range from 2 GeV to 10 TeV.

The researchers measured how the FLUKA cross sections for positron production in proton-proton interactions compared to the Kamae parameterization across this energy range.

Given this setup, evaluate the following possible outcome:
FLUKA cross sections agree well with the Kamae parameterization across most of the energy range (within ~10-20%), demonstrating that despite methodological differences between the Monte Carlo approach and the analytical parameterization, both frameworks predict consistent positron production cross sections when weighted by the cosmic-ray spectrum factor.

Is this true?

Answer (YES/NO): NO